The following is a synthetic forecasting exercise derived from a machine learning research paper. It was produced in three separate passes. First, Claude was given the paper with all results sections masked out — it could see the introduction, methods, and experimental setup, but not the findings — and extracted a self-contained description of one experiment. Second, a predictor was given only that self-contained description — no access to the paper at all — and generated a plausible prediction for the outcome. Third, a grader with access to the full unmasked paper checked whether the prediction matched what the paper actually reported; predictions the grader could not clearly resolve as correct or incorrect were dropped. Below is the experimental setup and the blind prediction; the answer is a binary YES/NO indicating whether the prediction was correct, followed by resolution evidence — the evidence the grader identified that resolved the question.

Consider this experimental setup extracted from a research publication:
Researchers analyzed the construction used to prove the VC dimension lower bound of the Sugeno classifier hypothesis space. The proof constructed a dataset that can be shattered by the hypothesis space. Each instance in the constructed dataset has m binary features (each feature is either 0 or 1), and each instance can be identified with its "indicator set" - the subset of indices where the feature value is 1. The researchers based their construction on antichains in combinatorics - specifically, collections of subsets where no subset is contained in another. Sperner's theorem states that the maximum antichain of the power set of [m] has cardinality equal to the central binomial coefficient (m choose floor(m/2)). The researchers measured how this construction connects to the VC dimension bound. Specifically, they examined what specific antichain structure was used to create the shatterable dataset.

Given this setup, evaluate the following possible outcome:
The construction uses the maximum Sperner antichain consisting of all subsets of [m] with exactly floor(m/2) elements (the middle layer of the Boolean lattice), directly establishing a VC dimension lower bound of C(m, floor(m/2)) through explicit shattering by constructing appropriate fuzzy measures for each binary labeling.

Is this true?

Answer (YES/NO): YES